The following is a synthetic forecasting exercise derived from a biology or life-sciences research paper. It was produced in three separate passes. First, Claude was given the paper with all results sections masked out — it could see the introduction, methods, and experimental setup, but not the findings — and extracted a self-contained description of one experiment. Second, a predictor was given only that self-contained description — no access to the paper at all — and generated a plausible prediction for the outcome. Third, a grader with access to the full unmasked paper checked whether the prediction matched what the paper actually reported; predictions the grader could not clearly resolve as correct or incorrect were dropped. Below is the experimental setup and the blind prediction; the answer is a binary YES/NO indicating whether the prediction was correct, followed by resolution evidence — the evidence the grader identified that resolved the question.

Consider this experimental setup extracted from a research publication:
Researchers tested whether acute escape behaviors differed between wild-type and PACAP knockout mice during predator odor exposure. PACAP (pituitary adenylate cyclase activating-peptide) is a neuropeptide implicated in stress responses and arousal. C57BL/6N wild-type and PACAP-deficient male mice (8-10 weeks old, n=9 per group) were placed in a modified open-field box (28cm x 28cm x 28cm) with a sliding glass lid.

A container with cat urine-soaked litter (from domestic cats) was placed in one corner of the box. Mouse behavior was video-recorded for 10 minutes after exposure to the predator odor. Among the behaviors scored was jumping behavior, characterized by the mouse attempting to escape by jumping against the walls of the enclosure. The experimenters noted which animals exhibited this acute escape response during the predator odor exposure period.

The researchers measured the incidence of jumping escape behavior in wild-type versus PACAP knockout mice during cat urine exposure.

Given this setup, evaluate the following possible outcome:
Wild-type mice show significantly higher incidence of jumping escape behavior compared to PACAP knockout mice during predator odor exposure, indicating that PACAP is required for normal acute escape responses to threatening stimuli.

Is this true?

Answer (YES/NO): NO